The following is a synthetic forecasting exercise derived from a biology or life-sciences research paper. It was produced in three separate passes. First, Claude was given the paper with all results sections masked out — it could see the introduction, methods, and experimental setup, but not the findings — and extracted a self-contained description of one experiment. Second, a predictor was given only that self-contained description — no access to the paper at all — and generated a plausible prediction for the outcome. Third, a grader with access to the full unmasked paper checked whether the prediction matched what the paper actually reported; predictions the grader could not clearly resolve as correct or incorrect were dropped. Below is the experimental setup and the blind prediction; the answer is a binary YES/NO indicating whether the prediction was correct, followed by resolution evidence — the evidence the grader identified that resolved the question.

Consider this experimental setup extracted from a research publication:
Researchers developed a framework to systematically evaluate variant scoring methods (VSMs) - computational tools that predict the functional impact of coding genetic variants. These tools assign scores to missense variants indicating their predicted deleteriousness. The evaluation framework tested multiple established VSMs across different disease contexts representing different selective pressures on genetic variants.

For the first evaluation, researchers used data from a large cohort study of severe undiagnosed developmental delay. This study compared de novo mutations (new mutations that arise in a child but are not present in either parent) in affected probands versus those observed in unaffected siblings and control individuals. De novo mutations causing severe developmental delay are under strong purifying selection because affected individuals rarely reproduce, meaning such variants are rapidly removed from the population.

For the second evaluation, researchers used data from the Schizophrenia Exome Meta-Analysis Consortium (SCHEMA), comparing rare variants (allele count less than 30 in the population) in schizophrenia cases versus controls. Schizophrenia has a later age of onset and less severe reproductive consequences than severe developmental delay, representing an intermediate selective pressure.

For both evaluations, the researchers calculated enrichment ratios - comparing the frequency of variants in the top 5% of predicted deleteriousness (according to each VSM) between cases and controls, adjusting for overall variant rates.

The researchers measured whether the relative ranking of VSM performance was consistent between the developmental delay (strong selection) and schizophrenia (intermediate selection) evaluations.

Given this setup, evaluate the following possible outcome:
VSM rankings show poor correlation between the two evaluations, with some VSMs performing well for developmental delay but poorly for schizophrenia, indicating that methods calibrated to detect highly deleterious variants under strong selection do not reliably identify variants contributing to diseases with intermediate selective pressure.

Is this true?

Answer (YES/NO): YES